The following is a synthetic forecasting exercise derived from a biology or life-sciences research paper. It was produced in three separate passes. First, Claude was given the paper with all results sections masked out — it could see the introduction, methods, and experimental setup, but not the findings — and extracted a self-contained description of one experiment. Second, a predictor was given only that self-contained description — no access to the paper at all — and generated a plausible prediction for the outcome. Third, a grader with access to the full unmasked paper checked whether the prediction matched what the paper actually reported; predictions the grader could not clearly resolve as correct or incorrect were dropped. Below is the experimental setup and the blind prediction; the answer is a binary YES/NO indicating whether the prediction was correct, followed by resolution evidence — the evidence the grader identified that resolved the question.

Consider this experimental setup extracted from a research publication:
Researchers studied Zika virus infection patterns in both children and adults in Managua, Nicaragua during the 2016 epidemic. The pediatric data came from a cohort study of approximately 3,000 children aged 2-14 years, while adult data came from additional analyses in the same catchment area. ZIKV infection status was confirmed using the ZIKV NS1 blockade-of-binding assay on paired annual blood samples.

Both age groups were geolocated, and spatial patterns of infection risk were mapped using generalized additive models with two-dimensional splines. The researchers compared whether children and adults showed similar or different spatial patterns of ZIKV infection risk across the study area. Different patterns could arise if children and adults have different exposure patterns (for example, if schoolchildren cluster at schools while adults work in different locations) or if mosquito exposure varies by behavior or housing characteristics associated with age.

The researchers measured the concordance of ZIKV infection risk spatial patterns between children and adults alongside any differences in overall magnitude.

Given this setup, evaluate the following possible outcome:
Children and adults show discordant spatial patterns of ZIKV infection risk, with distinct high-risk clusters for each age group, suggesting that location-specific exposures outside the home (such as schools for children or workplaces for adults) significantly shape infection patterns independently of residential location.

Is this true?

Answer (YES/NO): NO